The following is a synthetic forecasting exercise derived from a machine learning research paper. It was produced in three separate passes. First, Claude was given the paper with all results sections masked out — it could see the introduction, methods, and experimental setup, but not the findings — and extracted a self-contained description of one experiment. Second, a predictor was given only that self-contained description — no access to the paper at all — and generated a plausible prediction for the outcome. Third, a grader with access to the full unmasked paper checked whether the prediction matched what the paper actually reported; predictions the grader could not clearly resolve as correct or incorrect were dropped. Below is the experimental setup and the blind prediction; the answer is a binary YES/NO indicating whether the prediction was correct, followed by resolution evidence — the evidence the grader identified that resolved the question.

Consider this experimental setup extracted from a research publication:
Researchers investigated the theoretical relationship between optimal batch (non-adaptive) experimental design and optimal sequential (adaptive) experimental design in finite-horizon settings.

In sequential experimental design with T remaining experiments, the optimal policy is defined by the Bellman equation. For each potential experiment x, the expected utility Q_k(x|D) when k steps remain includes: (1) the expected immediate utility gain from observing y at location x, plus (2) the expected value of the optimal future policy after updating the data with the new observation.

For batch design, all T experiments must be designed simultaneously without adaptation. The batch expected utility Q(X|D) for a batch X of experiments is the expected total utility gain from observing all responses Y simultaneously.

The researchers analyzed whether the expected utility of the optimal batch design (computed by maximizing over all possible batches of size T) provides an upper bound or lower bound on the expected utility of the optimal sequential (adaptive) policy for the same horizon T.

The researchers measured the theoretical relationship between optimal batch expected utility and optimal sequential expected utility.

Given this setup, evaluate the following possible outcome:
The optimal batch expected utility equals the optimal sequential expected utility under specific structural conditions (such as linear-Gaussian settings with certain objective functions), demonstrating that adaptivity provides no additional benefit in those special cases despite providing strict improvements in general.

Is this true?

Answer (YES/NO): YES